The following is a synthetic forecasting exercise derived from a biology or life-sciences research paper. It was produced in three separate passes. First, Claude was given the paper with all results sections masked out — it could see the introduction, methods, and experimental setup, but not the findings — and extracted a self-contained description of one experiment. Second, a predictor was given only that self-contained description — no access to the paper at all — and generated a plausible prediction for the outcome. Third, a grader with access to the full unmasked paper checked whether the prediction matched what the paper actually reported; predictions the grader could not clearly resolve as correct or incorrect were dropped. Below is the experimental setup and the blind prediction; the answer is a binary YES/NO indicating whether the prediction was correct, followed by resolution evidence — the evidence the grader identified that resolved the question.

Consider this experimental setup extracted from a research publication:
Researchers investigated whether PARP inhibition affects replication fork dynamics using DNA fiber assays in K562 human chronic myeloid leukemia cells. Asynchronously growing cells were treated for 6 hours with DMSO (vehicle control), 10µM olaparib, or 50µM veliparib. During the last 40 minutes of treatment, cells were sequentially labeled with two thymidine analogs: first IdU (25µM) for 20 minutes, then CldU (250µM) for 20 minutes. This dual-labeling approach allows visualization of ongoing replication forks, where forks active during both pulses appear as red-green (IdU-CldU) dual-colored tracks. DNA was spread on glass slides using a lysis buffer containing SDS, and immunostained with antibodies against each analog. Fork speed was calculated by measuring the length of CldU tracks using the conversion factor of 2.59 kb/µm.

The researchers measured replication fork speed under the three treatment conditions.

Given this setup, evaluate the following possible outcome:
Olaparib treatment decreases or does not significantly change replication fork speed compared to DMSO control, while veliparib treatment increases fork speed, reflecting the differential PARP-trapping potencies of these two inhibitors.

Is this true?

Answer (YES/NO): NO